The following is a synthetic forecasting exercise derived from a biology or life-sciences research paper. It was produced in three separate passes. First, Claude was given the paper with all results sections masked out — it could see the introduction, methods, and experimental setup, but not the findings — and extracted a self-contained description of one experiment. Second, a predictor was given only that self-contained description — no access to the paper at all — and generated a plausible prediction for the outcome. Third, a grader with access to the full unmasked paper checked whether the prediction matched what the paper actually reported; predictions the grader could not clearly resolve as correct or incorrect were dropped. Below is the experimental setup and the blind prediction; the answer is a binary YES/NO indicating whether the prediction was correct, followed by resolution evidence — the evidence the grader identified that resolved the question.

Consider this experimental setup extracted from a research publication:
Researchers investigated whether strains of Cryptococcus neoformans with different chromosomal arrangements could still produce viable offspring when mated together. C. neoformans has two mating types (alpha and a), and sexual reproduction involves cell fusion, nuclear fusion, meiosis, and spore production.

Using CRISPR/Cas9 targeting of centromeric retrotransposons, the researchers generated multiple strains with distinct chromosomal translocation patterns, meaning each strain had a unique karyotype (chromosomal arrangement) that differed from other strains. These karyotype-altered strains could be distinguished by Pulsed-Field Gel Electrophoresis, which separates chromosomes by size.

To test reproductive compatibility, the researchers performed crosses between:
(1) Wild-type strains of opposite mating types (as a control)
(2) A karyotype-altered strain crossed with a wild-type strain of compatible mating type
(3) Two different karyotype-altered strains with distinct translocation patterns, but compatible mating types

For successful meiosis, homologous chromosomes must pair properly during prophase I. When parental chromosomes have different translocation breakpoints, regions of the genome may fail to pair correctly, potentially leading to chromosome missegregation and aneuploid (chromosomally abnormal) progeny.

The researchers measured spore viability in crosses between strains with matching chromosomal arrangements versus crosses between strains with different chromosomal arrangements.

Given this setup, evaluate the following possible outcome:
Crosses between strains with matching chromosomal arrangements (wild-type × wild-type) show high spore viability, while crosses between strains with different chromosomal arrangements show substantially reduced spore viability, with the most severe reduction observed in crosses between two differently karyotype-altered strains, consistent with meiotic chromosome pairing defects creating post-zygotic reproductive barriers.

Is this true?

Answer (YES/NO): NO